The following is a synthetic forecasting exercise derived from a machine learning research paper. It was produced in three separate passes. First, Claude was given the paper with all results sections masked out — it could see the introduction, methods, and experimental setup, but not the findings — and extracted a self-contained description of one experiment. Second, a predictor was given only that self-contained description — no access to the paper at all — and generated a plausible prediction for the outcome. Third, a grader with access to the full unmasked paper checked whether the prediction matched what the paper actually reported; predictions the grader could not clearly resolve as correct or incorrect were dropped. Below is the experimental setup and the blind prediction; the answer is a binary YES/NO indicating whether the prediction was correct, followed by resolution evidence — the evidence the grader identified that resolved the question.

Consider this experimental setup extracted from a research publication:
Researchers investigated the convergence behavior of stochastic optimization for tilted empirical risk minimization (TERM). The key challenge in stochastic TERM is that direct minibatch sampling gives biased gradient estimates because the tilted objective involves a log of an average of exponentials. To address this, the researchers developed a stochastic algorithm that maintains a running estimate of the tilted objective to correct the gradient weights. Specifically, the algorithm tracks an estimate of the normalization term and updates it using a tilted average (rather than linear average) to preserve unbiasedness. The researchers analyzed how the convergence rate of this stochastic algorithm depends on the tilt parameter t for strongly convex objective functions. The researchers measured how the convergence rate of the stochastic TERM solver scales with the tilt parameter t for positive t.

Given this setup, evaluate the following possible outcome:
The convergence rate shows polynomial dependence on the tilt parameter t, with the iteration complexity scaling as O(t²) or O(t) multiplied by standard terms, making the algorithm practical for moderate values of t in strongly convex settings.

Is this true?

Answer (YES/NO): NO